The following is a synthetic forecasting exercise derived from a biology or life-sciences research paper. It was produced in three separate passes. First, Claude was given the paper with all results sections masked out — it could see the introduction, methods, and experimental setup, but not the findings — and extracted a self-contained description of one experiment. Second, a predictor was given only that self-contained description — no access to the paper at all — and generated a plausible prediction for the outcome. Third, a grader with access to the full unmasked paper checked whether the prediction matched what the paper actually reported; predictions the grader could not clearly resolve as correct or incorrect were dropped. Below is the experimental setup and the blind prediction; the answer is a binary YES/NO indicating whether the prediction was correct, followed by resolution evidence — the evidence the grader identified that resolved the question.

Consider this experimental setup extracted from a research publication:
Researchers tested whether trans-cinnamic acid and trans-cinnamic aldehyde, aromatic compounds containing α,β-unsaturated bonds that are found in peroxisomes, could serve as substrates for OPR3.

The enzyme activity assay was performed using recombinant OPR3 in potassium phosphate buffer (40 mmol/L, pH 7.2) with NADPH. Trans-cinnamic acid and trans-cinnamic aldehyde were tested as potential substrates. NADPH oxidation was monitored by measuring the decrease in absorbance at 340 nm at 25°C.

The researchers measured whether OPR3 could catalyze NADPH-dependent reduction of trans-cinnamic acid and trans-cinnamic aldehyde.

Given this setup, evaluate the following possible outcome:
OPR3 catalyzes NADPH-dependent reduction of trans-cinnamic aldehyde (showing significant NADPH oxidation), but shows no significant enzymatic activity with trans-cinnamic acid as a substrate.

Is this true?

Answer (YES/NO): NO